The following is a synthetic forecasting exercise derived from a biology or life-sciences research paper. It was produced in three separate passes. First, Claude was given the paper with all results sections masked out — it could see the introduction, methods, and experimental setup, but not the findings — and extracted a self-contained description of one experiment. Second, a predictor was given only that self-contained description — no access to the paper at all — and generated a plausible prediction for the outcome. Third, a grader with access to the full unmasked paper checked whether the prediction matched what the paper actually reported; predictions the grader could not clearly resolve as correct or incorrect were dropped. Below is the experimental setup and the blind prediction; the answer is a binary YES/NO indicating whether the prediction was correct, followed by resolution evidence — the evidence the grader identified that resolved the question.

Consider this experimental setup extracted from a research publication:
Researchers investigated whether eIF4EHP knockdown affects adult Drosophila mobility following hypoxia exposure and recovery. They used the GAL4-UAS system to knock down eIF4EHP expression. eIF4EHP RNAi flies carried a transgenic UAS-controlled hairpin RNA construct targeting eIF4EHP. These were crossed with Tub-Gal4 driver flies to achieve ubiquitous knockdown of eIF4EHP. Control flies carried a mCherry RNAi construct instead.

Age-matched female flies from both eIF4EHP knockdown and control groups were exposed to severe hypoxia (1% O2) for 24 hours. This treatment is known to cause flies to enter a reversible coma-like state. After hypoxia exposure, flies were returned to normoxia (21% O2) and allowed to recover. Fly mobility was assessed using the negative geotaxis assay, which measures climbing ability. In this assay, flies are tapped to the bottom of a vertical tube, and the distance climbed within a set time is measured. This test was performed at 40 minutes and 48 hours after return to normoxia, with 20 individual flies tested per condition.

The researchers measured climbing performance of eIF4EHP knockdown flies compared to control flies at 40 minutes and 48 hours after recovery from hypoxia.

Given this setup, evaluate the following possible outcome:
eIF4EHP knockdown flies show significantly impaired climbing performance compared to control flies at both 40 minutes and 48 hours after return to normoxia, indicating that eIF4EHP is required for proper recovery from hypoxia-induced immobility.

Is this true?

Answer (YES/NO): NO